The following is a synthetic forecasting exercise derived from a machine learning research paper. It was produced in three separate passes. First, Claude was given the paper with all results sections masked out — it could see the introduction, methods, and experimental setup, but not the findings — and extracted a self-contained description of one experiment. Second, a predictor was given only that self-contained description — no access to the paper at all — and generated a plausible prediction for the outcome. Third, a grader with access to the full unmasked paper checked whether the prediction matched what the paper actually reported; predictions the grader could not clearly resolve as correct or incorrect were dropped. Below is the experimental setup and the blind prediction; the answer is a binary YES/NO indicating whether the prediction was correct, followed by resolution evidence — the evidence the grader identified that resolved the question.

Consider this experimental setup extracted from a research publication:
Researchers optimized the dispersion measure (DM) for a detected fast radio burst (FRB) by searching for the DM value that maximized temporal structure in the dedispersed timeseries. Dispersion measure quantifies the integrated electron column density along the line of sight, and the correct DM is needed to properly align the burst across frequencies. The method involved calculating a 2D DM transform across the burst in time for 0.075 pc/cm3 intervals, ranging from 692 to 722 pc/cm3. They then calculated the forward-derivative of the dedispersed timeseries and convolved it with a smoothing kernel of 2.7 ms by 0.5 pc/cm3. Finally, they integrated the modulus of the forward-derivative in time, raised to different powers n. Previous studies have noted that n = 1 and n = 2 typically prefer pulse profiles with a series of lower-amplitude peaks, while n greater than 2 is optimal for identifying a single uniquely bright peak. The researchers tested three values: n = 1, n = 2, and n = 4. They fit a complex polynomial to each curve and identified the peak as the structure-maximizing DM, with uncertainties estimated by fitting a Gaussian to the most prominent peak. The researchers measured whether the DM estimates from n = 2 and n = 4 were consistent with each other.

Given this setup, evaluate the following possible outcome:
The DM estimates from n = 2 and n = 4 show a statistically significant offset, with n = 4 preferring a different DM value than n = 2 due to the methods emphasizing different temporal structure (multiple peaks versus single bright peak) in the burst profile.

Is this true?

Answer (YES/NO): NO